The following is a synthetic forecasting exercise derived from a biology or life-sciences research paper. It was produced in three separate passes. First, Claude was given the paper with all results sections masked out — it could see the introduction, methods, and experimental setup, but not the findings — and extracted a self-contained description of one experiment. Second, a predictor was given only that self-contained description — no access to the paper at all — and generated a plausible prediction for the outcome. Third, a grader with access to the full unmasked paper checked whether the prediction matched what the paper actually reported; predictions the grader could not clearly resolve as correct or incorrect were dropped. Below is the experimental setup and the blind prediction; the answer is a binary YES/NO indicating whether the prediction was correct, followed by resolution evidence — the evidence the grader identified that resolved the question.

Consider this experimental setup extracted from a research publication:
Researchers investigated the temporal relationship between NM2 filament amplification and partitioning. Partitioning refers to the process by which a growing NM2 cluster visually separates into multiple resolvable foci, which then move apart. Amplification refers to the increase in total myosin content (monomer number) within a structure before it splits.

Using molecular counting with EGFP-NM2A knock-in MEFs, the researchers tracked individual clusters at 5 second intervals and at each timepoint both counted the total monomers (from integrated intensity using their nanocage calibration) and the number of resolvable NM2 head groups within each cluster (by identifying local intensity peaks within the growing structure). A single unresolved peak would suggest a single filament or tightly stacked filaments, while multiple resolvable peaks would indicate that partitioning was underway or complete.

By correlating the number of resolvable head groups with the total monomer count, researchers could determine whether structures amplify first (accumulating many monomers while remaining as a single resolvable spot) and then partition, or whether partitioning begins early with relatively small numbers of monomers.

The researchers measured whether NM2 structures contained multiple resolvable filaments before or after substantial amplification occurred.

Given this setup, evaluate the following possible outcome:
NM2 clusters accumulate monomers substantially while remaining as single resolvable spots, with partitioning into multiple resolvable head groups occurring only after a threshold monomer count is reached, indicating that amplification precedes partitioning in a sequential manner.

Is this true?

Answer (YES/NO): NO